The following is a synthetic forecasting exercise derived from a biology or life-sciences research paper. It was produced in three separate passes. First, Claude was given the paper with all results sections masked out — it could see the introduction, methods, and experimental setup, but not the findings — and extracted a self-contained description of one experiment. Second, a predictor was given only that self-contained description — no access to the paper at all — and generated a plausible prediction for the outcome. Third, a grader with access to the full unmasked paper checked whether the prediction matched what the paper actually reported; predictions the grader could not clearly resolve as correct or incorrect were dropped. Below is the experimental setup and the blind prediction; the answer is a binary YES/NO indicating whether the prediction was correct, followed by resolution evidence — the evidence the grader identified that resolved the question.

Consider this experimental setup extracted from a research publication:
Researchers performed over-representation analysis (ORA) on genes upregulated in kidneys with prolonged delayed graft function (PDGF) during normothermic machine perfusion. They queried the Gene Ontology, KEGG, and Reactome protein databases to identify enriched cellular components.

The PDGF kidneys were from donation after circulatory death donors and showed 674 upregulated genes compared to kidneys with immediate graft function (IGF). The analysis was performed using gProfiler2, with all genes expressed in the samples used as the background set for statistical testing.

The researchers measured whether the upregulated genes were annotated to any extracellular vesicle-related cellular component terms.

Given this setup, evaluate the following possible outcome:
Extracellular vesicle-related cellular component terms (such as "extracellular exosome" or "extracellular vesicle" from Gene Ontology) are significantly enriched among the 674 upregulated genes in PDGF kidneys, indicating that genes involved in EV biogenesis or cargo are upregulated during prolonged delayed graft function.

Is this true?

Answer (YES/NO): YES